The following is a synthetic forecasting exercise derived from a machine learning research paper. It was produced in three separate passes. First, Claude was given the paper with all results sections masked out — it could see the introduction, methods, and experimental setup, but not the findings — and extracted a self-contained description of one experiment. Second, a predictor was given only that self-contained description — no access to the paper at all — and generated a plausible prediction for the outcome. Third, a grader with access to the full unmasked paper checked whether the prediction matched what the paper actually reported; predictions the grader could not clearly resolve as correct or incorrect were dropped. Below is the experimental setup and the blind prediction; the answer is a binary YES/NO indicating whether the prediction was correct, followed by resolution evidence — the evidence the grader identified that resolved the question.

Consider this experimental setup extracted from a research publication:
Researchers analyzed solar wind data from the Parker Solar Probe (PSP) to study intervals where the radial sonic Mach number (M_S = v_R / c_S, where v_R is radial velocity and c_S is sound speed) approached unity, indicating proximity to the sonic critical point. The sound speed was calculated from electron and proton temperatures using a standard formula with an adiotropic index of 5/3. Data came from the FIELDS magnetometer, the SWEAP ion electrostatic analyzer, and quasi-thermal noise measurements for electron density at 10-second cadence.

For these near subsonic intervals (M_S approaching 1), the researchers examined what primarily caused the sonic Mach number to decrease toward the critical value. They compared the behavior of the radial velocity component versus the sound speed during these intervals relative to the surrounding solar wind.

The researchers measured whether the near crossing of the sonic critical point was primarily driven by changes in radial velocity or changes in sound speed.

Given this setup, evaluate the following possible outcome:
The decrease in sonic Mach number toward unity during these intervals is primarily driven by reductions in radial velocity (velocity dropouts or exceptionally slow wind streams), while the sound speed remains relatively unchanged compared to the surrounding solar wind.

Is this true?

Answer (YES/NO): YES